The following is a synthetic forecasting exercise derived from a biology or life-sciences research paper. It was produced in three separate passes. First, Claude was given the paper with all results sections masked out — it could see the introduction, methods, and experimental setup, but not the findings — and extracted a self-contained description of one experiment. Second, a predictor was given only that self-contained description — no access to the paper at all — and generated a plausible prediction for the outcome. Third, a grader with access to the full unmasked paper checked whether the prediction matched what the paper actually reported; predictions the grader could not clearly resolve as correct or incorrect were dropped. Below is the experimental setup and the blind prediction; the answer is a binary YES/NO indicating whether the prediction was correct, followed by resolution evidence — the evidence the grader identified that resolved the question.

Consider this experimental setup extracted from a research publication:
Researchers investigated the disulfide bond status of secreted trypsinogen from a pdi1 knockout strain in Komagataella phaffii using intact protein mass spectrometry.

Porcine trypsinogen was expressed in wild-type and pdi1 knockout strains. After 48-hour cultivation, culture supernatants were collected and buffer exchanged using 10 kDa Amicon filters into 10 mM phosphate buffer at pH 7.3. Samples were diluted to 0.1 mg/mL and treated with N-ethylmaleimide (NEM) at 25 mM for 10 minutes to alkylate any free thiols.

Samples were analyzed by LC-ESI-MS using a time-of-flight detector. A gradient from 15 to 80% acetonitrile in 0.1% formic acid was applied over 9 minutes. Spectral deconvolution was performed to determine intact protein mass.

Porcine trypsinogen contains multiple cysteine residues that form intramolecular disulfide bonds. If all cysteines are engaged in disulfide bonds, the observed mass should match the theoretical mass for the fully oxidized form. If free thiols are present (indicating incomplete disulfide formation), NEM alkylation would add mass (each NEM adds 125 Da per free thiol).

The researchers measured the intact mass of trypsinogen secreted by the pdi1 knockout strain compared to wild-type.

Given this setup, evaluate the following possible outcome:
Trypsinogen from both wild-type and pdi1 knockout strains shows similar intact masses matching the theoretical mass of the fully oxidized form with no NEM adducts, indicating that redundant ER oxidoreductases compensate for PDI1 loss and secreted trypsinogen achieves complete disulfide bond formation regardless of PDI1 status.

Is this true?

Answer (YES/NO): YES